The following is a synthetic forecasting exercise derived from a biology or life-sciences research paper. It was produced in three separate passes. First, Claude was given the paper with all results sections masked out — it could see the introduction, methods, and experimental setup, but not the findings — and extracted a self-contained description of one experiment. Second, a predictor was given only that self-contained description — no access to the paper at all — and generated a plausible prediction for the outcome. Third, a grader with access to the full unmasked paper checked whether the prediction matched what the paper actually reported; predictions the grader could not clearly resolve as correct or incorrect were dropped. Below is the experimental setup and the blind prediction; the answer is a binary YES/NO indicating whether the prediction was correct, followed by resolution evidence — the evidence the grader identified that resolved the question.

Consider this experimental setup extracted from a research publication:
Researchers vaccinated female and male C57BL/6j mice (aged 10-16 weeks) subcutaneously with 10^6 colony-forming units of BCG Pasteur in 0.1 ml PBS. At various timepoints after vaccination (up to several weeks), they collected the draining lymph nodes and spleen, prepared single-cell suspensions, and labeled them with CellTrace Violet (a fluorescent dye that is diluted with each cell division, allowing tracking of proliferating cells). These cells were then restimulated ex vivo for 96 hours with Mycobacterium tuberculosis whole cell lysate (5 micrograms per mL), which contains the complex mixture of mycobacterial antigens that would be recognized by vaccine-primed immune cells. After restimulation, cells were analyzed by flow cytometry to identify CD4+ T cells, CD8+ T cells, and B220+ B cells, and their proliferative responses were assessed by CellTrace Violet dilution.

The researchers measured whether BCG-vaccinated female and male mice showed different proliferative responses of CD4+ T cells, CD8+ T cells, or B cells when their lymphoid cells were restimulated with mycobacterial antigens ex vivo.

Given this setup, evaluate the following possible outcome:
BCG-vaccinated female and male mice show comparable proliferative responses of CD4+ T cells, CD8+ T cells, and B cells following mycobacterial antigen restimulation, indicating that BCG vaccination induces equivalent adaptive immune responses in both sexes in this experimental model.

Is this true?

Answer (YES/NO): NO